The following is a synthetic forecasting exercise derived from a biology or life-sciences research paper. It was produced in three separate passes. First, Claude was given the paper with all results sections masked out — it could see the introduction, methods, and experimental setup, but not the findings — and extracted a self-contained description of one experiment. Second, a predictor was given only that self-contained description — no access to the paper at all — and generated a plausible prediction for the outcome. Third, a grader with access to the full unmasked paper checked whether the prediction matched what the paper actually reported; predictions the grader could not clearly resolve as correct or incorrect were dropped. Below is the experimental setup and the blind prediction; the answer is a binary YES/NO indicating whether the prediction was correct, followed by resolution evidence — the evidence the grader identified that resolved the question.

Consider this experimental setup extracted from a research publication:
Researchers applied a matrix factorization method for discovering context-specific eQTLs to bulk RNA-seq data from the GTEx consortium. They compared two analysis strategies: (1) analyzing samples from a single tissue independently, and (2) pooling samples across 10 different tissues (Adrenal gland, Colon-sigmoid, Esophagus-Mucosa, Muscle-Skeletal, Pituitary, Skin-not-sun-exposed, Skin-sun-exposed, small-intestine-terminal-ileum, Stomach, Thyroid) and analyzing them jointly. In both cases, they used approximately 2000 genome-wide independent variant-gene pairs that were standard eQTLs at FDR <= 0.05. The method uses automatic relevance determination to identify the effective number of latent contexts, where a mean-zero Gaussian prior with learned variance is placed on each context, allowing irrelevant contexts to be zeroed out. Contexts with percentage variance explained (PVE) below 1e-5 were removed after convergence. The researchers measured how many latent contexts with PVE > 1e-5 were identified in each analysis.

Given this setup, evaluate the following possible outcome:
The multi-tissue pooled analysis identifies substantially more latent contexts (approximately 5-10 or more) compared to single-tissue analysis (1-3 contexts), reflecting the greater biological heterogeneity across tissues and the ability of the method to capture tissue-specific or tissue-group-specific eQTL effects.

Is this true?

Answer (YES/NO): YES